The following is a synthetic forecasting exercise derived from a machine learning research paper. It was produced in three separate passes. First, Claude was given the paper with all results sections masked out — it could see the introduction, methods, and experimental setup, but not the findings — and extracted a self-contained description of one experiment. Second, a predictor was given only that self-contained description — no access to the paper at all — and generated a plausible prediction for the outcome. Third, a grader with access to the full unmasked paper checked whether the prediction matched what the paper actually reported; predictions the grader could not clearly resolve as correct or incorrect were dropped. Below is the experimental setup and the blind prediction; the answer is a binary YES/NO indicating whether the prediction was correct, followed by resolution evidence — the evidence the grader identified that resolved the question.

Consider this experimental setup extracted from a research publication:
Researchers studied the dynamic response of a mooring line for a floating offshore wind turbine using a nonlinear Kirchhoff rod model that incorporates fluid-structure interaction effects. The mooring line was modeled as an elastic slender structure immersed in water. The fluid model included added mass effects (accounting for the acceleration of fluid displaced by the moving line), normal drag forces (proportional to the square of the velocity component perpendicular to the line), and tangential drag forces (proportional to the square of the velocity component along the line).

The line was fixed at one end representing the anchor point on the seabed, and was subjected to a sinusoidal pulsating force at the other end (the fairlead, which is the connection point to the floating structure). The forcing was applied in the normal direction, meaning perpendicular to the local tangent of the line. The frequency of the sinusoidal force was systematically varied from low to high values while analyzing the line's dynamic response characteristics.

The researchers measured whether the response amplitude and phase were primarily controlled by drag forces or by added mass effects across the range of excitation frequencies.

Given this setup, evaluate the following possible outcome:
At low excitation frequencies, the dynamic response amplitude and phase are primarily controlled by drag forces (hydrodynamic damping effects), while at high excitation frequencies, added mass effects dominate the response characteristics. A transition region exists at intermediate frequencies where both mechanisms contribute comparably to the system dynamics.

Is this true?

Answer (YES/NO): YES